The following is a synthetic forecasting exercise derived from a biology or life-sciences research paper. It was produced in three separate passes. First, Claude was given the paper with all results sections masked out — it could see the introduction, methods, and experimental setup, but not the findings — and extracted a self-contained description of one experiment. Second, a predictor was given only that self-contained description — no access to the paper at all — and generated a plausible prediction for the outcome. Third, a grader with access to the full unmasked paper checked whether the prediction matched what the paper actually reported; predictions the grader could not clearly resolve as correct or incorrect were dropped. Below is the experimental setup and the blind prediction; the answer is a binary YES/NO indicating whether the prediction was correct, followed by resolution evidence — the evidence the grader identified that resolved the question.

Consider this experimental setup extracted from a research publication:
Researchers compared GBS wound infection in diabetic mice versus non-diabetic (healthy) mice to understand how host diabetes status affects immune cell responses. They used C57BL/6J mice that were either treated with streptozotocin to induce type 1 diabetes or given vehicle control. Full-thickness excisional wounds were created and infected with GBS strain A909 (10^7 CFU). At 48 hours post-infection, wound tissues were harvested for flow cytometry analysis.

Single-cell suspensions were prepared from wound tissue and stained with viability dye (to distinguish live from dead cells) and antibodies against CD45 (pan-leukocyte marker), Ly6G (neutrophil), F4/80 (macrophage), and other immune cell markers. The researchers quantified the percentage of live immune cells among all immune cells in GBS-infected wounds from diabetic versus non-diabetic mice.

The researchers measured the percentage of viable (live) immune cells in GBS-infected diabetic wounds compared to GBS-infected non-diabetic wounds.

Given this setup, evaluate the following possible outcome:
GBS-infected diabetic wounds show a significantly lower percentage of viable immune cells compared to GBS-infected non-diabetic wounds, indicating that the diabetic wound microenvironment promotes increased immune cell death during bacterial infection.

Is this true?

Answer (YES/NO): YES